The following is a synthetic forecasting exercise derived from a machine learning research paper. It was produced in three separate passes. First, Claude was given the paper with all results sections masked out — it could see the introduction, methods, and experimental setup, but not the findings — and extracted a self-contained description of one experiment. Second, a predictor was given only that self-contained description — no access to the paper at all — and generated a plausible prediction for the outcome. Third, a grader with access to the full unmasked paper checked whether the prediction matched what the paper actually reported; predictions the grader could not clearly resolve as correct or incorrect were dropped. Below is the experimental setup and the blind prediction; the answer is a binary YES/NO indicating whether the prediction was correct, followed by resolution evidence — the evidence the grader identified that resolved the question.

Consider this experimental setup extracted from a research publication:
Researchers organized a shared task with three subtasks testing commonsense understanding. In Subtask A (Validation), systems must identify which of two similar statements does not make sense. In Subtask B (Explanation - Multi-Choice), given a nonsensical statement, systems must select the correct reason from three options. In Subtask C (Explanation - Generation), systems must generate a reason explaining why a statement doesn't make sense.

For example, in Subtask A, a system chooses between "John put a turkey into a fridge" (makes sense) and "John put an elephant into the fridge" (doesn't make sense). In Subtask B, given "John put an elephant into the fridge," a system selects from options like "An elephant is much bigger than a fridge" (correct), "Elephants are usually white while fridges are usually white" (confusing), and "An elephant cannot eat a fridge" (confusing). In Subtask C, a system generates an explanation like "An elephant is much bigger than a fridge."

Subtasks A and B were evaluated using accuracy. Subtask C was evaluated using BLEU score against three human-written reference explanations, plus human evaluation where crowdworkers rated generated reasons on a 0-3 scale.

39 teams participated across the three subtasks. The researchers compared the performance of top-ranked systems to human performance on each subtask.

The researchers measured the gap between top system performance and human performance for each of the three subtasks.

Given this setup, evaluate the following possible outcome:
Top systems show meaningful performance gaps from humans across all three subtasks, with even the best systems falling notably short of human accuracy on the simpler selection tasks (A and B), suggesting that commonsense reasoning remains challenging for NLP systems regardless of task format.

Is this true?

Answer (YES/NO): NO